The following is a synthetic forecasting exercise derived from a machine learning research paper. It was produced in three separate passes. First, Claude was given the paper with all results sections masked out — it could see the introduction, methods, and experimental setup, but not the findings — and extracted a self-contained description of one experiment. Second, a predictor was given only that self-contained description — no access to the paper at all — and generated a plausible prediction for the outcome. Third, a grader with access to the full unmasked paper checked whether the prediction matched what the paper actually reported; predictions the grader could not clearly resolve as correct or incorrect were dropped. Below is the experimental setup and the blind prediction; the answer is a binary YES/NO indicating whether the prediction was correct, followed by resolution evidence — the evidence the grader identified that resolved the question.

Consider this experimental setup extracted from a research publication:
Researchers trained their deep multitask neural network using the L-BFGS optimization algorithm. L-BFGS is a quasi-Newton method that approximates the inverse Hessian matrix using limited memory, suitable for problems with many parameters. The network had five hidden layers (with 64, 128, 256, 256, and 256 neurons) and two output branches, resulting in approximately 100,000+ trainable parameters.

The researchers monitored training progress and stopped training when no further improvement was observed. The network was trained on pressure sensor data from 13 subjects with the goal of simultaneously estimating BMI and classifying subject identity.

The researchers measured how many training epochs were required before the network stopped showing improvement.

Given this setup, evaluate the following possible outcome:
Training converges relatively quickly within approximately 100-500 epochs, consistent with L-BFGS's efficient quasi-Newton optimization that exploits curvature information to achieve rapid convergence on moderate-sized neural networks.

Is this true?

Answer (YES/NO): NO